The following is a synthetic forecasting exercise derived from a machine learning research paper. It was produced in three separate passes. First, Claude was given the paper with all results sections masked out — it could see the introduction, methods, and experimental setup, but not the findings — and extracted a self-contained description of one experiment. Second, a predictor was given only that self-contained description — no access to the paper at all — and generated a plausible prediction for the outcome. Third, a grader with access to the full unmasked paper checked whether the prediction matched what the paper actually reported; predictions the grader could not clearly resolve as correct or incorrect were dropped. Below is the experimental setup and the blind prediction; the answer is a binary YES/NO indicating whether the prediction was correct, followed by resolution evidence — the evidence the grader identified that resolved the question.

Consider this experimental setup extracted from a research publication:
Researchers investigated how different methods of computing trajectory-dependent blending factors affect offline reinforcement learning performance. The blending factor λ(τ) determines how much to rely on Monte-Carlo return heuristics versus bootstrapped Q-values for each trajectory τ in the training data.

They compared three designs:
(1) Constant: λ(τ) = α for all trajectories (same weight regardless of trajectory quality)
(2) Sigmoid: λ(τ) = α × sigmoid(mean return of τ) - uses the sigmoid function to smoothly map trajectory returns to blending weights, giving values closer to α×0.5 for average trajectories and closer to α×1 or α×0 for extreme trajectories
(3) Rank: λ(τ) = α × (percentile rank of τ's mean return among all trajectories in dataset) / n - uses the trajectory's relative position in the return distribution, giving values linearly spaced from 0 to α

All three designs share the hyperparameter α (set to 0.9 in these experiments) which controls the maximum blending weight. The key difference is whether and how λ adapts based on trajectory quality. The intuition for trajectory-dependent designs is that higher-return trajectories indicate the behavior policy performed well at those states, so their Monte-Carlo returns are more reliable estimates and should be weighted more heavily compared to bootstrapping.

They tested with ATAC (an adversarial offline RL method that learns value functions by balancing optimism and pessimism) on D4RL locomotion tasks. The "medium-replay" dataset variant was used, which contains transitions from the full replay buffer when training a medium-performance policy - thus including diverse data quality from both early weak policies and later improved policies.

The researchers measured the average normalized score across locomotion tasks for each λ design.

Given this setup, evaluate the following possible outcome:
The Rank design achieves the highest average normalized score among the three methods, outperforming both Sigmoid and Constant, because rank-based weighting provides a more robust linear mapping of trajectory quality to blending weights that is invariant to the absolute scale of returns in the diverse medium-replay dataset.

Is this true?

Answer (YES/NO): YES